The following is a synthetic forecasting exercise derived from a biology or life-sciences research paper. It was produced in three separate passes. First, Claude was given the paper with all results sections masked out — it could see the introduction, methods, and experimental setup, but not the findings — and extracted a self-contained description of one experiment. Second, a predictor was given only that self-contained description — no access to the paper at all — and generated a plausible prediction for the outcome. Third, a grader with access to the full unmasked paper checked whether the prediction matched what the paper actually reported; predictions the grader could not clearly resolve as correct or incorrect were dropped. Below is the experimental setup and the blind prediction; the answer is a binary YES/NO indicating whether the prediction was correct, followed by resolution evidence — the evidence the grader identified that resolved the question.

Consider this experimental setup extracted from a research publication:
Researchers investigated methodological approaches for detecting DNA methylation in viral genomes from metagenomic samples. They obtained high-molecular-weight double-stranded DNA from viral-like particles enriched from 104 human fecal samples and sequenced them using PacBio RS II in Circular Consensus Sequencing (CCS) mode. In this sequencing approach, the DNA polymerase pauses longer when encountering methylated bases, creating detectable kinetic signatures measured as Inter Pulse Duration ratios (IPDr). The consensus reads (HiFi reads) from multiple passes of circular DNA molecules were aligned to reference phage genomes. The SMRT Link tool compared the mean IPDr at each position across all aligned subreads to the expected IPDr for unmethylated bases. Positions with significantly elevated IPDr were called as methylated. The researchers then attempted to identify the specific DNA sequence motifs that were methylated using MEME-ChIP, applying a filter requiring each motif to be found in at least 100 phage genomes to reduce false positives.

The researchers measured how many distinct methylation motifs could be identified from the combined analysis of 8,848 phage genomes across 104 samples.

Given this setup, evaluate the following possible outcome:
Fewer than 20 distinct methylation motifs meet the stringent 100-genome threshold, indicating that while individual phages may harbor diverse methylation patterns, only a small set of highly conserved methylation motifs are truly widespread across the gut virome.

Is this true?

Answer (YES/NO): NO